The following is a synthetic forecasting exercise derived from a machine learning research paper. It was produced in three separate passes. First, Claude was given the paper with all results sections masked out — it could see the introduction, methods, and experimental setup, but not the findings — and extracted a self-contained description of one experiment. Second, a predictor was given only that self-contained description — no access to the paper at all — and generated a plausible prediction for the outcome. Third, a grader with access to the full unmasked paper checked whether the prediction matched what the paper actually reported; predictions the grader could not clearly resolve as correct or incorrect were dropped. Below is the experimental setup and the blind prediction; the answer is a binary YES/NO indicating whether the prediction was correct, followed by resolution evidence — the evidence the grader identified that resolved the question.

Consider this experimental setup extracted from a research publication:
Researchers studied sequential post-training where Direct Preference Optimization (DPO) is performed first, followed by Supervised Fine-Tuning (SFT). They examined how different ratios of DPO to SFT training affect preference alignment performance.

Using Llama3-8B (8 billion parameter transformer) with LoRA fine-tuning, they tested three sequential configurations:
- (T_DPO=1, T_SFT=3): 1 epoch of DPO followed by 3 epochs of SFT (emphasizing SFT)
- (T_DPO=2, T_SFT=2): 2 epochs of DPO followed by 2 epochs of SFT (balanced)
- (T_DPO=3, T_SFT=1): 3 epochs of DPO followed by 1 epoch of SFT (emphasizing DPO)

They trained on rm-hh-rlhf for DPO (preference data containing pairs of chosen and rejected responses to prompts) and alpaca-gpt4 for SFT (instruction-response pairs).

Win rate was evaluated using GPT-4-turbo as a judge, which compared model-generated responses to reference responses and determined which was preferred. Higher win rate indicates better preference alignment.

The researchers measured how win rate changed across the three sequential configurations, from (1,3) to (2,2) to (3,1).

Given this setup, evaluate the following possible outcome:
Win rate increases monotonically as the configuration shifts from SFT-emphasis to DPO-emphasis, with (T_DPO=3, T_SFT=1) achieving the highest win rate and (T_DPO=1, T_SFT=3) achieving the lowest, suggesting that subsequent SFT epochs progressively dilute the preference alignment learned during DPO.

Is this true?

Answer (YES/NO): NO